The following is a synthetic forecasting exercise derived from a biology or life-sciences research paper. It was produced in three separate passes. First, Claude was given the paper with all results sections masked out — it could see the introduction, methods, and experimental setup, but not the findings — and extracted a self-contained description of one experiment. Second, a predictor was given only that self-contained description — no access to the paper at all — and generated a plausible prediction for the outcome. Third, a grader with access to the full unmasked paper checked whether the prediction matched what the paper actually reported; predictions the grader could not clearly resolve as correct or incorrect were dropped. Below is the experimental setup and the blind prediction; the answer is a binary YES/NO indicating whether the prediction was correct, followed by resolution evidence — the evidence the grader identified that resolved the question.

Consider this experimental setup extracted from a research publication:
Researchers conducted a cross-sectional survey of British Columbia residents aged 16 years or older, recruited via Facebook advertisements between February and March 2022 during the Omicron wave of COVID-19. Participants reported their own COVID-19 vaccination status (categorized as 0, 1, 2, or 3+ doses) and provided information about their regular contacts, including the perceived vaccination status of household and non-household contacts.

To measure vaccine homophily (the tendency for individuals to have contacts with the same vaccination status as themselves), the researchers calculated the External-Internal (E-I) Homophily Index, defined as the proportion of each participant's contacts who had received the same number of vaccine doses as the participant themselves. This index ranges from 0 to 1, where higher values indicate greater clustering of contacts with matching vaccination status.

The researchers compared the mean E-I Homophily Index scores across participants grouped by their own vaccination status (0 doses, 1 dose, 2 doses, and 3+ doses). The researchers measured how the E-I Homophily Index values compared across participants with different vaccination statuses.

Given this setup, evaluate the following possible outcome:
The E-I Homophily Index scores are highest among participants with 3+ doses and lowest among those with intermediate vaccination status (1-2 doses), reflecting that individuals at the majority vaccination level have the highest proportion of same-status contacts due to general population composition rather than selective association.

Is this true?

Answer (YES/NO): NO